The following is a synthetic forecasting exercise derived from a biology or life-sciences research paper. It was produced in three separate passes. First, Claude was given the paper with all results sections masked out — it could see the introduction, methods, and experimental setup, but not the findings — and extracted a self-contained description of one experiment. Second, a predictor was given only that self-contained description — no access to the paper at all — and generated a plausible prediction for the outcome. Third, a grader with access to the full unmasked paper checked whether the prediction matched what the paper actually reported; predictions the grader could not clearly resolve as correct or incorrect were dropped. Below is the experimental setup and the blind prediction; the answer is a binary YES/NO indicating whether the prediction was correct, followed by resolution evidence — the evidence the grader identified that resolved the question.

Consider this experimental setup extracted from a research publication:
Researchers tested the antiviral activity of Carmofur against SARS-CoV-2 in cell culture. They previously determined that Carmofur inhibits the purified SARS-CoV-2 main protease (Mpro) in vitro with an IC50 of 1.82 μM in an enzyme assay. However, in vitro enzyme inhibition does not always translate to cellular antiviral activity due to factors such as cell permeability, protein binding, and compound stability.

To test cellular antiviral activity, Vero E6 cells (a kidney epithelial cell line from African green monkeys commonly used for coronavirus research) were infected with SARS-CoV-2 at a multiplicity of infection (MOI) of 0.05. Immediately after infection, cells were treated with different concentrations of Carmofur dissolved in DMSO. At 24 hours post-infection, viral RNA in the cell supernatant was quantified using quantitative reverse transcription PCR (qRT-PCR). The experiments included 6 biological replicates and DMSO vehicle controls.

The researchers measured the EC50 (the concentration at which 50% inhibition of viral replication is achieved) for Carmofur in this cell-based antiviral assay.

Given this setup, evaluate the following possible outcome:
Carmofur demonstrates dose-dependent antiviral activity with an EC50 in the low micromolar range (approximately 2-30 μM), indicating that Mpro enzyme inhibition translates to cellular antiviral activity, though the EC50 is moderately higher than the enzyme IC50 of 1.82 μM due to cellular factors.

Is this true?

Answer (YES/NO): YES